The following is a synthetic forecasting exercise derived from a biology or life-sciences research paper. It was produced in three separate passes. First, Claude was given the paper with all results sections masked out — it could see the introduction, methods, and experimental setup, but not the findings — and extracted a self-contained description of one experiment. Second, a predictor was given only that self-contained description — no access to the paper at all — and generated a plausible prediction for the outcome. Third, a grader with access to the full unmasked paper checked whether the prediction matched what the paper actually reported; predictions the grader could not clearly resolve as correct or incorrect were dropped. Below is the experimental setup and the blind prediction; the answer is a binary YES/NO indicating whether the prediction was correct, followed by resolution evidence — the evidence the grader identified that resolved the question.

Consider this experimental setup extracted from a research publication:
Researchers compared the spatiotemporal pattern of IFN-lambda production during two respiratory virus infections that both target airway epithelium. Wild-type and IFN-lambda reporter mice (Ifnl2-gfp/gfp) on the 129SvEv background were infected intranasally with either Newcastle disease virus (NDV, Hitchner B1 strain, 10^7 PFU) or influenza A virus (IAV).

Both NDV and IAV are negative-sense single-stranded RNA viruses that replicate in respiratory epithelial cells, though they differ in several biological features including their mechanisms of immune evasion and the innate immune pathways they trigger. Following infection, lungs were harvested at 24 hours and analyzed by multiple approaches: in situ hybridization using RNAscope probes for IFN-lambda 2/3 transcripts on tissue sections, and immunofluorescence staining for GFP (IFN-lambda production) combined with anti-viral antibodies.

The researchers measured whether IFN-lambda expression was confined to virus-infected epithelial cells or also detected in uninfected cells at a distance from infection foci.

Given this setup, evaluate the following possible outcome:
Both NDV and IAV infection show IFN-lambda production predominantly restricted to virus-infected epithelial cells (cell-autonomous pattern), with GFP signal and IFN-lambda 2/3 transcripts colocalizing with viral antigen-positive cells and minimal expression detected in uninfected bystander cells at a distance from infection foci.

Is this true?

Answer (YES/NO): NO